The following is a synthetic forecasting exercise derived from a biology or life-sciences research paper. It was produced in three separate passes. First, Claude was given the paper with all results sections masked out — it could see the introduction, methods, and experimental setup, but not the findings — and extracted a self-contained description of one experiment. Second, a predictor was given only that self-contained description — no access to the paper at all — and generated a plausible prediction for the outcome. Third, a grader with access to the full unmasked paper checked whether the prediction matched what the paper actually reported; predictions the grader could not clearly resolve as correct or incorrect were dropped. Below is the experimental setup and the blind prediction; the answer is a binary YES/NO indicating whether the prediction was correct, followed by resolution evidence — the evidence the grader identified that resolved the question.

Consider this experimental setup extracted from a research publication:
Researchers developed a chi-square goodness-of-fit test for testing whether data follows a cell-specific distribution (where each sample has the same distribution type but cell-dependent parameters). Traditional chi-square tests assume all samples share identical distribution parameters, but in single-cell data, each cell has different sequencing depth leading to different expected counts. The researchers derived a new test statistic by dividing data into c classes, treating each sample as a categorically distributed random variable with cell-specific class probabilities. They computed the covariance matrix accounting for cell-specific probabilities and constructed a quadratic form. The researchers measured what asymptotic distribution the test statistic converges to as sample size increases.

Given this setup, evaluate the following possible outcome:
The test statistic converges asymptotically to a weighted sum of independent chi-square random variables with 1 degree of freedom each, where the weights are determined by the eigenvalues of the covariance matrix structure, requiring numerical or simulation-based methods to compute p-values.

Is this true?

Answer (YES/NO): NO